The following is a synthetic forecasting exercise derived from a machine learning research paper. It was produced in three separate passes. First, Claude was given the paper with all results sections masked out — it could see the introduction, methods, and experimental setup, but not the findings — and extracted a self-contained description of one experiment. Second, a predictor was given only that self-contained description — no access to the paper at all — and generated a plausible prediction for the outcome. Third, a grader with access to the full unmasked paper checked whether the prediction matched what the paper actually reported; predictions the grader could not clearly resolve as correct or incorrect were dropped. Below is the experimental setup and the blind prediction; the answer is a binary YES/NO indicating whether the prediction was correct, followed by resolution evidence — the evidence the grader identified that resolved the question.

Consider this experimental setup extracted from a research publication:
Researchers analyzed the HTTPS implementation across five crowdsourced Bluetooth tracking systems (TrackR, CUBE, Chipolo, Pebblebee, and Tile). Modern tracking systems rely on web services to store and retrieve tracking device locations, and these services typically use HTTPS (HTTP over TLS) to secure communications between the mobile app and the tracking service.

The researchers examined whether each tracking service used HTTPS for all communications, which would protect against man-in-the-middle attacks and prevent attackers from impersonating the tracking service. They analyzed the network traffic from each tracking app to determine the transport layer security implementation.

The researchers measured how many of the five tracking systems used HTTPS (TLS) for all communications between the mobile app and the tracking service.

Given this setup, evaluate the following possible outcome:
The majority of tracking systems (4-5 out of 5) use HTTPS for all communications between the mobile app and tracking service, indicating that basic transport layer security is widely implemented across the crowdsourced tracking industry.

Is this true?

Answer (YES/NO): YES